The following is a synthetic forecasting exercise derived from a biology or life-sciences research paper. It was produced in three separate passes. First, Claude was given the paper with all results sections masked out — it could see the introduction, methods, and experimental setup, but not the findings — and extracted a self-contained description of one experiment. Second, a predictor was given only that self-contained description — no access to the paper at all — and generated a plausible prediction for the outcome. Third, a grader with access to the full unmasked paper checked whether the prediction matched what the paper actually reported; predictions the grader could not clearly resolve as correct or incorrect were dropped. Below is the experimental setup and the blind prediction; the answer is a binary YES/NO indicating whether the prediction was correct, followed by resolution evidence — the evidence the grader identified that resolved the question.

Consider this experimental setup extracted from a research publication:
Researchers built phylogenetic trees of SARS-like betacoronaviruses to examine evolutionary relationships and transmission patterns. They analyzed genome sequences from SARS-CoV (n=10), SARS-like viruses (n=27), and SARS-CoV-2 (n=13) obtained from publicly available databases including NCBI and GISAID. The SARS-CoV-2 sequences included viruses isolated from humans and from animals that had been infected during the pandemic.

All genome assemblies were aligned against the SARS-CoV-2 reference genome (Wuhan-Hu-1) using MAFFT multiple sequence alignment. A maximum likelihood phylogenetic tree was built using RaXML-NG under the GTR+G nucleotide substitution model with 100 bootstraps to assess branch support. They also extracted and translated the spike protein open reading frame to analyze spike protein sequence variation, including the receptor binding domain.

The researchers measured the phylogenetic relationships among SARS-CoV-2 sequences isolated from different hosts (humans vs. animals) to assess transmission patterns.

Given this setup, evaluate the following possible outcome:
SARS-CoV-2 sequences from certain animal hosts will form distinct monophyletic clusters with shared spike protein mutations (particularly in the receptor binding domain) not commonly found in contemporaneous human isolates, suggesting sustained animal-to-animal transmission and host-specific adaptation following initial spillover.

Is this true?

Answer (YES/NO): NO